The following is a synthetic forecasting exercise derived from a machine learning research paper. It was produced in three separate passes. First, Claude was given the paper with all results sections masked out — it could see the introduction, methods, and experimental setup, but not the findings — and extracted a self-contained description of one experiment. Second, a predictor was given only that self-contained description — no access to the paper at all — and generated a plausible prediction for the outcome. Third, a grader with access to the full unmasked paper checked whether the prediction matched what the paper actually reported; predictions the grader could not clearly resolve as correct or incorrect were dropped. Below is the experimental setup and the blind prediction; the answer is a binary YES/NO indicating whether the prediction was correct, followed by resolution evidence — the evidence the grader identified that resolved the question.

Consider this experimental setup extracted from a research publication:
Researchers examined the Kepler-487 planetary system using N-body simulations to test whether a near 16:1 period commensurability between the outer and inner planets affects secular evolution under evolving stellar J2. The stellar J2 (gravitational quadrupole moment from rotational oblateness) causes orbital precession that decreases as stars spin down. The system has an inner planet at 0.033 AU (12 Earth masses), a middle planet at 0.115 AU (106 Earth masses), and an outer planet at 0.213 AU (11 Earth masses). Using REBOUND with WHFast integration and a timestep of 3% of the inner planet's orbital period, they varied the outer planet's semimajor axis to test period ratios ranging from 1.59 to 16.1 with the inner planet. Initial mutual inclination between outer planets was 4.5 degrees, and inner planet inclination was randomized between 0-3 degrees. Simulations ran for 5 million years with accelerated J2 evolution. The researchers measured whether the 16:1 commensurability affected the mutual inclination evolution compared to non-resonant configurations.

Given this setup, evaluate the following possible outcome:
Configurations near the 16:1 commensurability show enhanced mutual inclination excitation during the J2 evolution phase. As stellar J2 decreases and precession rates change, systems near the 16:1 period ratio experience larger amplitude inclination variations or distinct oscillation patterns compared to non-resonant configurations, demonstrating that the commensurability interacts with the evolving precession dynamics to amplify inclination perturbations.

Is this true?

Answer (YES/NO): NO